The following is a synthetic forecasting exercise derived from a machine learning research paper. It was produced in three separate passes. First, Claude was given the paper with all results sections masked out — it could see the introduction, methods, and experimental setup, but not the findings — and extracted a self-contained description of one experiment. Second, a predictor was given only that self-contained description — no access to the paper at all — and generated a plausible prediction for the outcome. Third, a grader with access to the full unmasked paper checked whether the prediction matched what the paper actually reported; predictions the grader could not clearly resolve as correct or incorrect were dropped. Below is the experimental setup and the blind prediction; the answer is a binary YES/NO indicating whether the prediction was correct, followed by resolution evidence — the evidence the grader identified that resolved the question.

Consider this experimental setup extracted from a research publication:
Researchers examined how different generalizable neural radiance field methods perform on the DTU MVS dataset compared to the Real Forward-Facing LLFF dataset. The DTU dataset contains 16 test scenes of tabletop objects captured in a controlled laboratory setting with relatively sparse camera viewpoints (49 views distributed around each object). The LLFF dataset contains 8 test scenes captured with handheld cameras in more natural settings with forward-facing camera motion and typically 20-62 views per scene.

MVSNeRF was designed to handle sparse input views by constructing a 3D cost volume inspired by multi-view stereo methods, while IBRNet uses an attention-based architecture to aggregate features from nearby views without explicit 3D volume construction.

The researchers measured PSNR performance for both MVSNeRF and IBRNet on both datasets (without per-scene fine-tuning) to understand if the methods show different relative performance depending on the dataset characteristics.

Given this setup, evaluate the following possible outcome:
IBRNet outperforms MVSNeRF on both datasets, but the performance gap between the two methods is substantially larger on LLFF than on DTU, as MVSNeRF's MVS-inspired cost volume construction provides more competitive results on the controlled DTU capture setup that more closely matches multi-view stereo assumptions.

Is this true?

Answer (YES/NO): NO